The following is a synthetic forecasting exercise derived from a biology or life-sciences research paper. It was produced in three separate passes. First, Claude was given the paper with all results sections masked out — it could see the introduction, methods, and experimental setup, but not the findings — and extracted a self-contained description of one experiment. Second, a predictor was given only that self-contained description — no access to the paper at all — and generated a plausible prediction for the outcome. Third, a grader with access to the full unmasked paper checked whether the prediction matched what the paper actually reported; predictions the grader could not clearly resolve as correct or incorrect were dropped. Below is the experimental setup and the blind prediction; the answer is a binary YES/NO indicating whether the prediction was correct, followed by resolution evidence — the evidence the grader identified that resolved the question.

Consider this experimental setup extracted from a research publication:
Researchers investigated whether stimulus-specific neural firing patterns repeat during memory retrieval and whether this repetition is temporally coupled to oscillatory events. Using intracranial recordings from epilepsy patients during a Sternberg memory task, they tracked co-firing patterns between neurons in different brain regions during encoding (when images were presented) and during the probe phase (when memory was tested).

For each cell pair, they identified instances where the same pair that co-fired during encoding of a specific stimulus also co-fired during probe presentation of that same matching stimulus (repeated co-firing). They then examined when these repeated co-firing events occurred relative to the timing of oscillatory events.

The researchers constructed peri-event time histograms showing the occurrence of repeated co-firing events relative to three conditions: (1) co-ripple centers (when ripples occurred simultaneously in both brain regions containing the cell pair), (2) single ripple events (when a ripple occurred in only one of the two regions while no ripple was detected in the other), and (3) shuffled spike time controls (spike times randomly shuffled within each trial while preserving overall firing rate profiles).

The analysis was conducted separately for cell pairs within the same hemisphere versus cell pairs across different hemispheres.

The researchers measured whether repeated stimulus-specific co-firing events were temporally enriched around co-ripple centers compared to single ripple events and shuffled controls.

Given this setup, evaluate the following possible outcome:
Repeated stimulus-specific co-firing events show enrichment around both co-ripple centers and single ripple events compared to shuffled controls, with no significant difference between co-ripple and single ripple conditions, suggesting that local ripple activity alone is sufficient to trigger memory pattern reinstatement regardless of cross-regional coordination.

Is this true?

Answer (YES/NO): NO